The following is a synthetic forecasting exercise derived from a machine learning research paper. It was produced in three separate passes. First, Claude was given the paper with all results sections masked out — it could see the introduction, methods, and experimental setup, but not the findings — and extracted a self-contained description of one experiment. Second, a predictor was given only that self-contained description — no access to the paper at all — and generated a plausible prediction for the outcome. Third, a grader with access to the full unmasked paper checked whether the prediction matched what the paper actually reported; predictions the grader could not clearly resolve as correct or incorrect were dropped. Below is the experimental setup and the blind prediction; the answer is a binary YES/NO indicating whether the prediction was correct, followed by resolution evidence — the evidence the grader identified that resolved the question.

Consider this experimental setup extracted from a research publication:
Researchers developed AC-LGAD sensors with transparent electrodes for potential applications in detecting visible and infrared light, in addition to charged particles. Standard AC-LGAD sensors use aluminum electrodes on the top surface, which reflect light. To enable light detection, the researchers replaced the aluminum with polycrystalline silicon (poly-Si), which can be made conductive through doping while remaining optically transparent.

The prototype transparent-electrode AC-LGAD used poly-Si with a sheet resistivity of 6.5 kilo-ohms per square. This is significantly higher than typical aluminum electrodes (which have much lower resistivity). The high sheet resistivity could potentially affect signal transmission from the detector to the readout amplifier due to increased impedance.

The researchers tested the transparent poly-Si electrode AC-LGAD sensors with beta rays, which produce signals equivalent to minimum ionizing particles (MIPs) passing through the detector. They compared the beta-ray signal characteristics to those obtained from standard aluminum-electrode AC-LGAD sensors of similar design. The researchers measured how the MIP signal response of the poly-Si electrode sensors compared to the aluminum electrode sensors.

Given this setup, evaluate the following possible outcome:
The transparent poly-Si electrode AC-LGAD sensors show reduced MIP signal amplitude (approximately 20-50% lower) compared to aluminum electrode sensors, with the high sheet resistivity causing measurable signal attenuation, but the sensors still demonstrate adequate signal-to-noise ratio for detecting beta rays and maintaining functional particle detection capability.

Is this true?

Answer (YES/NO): NO